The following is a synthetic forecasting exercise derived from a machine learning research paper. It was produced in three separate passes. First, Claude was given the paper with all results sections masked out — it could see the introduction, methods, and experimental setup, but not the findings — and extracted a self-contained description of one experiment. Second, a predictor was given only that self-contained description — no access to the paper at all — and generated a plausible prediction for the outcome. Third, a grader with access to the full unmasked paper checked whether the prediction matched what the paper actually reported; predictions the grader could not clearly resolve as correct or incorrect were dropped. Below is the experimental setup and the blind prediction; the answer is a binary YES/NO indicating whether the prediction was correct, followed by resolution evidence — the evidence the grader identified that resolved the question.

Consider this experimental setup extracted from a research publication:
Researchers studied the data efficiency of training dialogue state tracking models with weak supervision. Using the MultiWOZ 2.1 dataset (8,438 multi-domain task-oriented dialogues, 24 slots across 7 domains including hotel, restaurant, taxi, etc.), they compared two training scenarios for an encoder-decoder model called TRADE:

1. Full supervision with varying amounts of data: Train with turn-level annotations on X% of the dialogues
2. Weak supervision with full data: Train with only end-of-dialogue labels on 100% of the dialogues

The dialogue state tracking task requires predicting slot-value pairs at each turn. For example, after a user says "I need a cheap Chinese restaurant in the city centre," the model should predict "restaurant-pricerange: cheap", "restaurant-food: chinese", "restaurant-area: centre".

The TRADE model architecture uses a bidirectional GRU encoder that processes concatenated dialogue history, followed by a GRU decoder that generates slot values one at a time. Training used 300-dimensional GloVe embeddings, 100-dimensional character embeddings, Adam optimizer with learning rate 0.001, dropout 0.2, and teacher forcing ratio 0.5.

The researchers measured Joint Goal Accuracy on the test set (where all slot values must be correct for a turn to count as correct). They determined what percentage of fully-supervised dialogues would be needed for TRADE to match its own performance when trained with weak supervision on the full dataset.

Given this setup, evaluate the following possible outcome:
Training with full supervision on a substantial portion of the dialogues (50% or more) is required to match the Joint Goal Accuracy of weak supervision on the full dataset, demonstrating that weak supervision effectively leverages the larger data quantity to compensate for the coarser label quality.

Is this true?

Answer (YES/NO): NO